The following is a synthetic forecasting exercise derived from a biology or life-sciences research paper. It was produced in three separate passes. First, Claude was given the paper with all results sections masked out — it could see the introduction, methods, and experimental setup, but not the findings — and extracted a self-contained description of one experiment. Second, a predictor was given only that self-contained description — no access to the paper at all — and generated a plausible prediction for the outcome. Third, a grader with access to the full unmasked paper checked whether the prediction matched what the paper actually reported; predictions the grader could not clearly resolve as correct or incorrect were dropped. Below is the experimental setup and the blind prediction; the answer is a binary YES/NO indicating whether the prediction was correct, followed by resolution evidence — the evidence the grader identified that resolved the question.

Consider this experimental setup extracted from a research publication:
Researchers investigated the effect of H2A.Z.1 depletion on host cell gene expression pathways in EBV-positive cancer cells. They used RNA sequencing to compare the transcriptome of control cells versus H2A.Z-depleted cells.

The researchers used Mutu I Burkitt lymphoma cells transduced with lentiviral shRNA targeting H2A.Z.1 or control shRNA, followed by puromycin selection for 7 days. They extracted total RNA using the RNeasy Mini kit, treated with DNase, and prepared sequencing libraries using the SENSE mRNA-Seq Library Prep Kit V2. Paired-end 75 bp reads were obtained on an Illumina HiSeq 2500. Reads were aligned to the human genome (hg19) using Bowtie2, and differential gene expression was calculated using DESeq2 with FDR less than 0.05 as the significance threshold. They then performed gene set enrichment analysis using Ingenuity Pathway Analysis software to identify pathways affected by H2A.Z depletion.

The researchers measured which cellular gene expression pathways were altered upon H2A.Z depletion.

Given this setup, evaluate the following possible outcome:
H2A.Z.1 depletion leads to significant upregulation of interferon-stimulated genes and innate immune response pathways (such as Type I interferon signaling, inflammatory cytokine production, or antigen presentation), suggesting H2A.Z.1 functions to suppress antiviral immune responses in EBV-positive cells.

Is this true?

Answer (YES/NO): NO